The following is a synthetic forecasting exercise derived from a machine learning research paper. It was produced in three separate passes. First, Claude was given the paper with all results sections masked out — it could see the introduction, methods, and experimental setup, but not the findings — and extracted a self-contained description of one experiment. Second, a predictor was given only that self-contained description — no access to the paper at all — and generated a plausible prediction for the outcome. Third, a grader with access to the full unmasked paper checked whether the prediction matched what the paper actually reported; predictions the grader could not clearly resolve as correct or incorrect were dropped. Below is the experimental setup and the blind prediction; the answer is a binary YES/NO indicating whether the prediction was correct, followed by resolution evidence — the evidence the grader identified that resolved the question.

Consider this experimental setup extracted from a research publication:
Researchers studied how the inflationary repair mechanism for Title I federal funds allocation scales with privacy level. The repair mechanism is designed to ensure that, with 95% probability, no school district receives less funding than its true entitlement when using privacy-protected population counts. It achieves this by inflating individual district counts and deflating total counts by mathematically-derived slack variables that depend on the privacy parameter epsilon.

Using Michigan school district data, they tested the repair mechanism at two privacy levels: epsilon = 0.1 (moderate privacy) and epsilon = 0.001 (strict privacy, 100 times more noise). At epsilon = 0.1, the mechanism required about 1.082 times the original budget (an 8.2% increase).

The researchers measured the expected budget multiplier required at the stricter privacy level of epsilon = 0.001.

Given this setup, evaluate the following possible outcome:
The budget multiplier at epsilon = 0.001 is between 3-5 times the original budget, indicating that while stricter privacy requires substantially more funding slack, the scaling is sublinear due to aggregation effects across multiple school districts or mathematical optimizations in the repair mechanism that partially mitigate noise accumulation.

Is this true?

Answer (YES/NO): NO